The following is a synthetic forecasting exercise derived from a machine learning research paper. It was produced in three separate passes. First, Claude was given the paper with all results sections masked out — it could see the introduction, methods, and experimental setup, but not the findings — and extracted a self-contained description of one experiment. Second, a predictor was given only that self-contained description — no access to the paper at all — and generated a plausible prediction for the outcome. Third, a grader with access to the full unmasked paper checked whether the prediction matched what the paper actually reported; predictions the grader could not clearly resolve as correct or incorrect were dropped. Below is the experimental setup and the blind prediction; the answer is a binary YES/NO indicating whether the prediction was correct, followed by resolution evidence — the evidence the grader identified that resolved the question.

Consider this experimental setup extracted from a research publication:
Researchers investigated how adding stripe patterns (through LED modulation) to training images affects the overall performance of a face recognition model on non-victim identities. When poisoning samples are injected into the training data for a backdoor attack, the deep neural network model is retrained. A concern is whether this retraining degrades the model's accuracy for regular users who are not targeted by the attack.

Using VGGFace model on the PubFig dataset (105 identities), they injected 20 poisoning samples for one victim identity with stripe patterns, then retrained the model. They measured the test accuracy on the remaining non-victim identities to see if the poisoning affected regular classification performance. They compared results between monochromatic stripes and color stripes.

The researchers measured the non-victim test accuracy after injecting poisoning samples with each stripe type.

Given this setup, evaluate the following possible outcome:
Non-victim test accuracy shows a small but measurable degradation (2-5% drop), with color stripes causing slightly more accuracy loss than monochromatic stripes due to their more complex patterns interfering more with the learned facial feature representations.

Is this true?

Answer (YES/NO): NO